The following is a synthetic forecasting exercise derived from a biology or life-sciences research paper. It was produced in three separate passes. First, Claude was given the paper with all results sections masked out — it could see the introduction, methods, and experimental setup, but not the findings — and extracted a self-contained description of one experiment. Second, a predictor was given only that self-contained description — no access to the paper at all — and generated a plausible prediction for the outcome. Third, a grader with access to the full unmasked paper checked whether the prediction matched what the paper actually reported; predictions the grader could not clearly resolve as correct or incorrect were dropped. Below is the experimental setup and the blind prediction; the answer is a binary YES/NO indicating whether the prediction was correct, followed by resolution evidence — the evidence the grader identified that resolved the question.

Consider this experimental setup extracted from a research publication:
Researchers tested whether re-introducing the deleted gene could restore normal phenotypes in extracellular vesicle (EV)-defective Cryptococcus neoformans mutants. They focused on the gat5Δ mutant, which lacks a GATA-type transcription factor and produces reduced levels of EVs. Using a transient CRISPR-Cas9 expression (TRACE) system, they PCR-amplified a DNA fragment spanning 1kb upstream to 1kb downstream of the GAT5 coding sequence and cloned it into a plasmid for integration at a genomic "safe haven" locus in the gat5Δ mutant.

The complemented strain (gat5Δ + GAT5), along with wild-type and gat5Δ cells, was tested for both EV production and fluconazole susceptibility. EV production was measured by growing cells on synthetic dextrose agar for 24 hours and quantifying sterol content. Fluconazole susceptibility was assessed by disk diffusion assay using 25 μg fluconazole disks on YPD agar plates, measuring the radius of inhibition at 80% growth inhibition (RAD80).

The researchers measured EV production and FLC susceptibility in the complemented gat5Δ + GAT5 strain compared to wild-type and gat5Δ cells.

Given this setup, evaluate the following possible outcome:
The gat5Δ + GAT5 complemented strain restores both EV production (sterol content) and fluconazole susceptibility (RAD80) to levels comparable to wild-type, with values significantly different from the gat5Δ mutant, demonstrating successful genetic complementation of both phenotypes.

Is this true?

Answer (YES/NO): YES